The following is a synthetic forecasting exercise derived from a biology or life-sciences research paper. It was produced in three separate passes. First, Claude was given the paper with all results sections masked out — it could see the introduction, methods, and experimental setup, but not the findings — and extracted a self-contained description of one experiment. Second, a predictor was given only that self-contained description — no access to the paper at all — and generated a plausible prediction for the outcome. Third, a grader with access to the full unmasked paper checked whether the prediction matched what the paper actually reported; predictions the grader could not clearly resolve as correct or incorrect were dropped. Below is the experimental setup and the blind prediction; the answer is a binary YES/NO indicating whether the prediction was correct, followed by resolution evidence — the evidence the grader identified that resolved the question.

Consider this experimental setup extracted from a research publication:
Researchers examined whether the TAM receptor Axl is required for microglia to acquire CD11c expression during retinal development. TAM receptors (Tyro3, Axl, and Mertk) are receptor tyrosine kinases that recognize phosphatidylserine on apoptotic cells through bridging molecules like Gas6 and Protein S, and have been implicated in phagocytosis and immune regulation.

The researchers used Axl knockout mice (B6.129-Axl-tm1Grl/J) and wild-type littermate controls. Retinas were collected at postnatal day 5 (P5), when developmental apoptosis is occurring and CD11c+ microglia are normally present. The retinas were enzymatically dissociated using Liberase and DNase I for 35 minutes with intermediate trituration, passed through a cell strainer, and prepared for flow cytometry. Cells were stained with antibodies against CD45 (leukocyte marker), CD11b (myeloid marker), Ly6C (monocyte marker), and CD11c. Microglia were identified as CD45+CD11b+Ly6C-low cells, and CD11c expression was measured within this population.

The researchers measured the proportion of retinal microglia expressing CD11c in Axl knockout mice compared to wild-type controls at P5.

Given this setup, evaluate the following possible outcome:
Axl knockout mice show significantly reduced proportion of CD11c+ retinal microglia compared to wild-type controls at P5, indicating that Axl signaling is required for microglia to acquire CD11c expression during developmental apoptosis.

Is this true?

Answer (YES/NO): YES